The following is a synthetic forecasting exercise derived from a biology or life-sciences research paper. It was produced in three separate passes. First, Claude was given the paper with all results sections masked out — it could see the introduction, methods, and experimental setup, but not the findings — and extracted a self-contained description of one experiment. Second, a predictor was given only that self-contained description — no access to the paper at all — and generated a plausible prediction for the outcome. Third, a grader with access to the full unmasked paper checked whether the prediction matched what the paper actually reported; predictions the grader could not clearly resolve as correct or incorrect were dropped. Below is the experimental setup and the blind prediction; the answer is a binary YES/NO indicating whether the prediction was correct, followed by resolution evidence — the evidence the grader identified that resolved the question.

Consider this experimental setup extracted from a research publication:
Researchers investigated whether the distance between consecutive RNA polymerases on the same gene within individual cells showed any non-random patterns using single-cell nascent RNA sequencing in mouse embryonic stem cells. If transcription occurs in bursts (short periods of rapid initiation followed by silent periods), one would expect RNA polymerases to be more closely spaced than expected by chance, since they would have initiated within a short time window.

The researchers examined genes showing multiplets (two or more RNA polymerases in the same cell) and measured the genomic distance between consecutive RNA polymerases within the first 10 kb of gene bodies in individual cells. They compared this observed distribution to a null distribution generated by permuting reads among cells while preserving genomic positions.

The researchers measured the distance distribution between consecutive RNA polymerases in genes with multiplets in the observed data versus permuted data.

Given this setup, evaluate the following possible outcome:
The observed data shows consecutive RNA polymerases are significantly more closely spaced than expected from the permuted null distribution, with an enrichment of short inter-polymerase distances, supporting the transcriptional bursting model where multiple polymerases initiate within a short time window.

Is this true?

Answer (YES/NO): YES